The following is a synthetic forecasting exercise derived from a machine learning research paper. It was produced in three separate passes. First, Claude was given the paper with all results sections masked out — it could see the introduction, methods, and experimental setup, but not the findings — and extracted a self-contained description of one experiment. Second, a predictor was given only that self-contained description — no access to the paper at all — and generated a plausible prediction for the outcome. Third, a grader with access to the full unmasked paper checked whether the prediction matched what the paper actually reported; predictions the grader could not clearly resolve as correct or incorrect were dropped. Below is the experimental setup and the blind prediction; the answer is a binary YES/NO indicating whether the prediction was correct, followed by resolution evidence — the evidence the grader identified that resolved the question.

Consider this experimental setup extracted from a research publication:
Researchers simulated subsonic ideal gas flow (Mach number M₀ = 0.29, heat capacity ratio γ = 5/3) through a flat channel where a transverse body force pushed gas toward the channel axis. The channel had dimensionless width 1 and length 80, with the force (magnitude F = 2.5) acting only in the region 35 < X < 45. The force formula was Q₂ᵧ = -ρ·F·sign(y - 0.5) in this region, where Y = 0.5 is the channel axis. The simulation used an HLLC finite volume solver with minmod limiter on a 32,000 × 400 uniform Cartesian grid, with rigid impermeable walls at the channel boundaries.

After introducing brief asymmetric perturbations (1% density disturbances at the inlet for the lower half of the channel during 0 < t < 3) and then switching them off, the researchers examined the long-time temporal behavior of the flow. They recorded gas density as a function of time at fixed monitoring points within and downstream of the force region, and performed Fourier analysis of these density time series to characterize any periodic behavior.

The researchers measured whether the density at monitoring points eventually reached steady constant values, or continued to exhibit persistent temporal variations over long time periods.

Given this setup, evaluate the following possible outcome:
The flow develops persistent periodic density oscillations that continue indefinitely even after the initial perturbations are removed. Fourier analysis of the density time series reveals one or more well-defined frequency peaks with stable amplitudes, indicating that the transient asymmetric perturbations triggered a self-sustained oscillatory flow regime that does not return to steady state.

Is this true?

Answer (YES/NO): YES